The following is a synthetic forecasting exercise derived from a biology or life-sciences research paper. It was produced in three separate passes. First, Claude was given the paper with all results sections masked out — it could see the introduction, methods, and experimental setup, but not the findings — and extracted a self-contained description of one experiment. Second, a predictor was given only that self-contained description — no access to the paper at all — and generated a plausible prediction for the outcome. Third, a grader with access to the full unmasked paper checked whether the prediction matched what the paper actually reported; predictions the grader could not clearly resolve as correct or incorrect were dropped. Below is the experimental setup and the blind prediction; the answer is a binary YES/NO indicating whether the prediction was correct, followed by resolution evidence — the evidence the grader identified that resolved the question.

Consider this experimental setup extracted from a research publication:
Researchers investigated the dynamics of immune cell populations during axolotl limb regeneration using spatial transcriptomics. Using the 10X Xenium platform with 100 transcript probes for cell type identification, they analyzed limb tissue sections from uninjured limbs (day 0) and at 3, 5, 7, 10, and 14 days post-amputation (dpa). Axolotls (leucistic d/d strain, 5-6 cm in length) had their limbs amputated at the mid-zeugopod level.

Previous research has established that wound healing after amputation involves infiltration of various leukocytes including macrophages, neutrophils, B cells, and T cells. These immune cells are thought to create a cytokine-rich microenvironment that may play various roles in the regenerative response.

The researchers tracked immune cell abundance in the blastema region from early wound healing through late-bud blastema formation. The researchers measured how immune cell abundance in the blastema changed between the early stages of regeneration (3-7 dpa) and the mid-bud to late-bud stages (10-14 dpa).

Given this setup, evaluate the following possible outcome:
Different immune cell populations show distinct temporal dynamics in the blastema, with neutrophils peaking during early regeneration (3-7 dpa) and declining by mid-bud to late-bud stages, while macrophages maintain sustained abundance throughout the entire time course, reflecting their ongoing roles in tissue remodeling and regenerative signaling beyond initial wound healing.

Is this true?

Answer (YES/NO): NO